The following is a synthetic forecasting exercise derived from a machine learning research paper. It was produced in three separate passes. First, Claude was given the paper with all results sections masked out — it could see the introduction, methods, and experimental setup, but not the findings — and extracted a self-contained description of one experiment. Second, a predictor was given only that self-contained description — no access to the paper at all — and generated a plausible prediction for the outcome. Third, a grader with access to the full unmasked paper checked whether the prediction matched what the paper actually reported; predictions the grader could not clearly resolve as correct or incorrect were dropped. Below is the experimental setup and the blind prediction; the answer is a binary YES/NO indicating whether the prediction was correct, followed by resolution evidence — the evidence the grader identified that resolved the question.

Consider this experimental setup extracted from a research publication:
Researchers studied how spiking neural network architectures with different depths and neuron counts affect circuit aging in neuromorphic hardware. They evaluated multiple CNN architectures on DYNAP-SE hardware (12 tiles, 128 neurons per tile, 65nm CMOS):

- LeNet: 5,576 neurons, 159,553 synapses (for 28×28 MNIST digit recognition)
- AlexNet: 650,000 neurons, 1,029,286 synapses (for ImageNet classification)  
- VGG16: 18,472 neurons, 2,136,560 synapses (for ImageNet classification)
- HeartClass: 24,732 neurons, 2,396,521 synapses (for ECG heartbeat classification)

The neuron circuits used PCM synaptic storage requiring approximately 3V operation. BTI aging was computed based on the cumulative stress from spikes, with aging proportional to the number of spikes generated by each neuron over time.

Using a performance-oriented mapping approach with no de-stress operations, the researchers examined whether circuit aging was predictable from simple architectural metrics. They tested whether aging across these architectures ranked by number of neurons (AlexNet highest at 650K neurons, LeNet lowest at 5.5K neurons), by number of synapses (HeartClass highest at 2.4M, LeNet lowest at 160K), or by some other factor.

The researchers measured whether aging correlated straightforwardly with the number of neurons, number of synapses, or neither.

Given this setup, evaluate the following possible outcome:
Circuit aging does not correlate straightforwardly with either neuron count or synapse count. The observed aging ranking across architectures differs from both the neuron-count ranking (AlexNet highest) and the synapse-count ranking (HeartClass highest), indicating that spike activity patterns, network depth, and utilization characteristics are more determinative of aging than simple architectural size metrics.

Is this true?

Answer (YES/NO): YES